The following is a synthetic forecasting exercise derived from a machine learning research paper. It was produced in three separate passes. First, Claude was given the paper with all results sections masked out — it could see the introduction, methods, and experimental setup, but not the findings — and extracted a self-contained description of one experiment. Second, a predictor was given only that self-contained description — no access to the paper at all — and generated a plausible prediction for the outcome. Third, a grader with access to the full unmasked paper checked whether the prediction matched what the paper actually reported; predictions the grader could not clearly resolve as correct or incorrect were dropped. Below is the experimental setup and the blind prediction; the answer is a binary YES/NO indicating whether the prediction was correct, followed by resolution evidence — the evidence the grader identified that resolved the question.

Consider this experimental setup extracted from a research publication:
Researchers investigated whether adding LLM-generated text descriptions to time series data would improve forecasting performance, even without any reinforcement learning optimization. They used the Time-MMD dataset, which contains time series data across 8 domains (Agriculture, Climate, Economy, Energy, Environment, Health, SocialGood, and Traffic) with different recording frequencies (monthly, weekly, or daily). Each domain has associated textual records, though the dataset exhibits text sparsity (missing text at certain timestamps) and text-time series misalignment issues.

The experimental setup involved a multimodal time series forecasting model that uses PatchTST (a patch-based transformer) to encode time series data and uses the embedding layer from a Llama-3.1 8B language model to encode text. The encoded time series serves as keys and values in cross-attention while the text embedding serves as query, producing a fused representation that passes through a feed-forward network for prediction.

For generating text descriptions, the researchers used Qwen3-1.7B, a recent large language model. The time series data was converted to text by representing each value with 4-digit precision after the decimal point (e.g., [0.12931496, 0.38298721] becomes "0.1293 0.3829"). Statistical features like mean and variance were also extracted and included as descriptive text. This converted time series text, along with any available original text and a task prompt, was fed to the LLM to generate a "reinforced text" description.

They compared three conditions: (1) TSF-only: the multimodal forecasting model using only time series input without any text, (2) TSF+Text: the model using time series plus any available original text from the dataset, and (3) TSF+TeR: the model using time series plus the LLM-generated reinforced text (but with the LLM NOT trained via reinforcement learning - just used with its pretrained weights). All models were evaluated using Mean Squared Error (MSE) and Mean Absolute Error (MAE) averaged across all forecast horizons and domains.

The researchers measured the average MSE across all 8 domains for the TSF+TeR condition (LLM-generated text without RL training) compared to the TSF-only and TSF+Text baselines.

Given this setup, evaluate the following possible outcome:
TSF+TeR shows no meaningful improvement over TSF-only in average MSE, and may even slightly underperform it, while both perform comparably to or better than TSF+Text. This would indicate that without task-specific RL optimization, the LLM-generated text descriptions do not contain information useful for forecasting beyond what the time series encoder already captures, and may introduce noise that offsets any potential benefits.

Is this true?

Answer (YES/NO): NO